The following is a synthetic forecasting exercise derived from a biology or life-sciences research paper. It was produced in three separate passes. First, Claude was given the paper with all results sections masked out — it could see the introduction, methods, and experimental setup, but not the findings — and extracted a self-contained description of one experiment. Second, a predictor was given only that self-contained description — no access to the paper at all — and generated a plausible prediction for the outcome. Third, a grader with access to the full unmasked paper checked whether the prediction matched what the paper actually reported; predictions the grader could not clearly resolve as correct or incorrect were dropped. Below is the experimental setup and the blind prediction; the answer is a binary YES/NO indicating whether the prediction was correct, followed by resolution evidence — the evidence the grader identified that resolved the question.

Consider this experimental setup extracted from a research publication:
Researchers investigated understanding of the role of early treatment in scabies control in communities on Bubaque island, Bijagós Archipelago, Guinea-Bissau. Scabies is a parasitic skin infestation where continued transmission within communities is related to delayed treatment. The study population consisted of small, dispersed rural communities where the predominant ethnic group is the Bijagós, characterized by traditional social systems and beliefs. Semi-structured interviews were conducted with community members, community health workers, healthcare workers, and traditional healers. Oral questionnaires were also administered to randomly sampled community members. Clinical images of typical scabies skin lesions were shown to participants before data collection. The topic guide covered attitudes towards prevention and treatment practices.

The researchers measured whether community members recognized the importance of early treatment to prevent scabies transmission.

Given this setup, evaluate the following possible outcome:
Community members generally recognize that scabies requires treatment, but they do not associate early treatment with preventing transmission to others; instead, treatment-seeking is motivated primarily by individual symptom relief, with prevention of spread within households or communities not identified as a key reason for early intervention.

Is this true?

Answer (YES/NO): NO